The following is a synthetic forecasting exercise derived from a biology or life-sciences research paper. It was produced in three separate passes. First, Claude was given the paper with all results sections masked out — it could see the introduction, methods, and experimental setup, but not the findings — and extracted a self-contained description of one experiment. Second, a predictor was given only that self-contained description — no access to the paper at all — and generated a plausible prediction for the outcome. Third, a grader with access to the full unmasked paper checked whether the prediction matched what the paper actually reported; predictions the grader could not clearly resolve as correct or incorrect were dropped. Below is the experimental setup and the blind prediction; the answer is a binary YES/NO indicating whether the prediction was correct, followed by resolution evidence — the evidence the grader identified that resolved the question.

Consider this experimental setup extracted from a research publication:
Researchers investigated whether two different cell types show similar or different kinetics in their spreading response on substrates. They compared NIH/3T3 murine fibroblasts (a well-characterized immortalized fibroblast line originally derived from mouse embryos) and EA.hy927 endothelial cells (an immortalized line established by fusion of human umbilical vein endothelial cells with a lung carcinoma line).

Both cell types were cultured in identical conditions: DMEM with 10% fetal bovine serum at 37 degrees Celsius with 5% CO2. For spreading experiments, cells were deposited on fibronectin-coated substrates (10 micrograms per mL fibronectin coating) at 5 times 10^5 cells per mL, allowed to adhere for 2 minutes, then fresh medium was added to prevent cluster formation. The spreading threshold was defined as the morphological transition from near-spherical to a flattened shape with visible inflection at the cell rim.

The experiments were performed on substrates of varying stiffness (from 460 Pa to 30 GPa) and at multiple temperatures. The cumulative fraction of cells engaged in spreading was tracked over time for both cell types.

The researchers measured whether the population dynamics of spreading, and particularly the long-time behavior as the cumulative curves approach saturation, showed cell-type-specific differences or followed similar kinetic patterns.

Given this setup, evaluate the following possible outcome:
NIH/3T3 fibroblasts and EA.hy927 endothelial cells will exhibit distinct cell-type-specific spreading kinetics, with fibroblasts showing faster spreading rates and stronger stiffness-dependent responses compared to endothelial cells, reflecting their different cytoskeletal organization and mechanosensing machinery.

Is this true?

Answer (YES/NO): NO